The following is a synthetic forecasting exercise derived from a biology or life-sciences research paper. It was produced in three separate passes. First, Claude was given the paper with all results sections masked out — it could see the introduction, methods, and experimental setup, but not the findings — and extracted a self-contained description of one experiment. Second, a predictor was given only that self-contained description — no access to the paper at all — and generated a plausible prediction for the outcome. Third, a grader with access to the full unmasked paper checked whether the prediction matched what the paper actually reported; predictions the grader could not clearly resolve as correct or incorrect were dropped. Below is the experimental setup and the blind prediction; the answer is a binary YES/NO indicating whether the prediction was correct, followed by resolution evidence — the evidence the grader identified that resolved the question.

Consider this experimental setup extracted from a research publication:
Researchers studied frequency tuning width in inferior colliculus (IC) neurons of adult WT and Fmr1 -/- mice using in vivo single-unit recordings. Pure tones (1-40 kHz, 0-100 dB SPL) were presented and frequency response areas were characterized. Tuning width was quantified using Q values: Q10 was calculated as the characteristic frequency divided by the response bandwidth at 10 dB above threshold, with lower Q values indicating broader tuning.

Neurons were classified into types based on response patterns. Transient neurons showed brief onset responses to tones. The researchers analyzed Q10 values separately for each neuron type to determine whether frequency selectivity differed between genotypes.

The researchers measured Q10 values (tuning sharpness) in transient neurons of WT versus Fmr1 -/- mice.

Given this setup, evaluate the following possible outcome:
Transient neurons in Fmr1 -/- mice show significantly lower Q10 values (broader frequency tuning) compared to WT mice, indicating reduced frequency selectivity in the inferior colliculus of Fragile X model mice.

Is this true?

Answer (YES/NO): YES